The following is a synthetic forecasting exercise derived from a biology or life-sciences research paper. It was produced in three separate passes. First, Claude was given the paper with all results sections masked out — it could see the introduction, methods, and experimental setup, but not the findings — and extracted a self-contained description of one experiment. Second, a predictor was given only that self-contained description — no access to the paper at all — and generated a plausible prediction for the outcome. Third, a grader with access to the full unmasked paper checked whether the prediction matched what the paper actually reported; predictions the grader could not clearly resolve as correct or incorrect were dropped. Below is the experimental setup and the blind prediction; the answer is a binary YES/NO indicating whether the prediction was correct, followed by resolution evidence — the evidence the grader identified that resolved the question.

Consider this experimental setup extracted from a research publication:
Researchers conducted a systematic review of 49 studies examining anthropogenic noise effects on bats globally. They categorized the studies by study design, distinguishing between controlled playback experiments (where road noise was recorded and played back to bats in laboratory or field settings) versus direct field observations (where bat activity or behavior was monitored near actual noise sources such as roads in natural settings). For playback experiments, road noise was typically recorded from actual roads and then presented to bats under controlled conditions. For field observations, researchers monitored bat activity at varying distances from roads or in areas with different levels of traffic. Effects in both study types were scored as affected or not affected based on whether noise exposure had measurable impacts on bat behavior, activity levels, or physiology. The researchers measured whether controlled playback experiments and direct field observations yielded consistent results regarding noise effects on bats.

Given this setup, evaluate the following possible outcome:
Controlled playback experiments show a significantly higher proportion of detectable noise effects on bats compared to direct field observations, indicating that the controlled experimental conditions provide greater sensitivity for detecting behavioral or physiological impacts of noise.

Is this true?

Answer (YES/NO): YES